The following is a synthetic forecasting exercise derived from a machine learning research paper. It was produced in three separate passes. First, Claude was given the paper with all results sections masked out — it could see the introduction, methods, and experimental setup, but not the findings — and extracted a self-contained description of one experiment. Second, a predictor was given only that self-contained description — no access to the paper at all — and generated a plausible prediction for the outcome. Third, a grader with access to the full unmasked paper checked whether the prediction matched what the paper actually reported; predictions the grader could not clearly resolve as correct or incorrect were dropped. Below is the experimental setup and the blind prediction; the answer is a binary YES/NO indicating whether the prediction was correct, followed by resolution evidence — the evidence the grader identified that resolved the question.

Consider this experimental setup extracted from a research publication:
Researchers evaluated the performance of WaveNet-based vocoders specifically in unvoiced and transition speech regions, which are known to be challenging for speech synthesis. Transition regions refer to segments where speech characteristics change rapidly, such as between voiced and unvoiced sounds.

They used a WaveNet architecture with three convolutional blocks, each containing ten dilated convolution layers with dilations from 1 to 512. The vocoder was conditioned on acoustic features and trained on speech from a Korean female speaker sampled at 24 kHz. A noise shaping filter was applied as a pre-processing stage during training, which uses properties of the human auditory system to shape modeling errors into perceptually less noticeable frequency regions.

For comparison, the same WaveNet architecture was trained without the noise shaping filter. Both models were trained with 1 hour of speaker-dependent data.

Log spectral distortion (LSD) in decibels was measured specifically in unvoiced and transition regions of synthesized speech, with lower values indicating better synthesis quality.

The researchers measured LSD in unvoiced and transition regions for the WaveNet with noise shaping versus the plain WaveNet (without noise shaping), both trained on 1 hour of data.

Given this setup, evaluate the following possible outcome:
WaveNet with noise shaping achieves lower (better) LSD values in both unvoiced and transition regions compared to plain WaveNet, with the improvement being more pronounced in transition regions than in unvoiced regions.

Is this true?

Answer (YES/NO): NO